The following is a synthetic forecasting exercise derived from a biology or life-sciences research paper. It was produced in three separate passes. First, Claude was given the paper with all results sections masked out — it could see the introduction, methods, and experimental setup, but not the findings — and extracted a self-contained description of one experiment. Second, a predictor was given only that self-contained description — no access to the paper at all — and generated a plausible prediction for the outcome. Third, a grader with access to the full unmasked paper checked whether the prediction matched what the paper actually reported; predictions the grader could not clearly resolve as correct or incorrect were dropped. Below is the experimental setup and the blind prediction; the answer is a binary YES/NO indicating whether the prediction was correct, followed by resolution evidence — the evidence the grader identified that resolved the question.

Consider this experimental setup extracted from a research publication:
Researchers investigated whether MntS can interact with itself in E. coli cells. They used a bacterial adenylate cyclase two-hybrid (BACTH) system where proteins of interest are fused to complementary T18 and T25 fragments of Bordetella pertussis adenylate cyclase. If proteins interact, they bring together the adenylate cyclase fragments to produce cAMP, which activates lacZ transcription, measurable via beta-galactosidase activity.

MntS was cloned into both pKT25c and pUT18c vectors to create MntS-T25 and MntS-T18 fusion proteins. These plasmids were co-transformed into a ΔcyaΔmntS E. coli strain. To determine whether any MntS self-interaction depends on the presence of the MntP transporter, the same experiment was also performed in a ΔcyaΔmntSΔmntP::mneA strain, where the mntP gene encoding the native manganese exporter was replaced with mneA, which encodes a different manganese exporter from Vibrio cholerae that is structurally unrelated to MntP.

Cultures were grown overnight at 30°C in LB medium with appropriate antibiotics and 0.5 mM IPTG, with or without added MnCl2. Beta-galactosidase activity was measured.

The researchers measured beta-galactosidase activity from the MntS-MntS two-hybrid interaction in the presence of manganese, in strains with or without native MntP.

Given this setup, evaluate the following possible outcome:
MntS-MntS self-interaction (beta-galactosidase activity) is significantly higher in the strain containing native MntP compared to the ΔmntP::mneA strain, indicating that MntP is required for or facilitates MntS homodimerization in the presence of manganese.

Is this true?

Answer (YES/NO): NO